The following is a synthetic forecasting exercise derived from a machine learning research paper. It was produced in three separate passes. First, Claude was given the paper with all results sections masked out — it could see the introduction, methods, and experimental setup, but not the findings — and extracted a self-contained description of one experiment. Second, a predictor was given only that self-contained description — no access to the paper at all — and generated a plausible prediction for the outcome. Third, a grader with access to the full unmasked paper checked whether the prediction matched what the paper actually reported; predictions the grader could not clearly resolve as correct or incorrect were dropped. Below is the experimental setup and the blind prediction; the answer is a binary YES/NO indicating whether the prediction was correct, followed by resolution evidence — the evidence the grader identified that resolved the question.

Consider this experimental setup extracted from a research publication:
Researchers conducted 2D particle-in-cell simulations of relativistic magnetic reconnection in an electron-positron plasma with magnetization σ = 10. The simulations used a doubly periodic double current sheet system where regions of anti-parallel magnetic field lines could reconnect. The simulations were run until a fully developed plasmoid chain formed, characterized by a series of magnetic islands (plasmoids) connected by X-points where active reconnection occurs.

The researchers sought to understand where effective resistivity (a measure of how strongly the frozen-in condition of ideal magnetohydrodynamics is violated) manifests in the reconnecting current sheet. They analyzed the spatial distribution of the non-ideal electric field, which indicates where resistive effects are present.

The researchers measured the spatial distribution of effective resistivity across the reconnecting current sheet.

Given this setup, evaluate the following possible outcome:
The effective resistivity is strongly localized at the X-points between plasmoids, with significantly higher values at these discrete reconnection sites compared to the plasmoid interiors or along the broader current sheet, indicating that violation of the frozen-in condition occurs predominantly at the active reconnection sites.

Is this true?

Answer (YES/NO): YES